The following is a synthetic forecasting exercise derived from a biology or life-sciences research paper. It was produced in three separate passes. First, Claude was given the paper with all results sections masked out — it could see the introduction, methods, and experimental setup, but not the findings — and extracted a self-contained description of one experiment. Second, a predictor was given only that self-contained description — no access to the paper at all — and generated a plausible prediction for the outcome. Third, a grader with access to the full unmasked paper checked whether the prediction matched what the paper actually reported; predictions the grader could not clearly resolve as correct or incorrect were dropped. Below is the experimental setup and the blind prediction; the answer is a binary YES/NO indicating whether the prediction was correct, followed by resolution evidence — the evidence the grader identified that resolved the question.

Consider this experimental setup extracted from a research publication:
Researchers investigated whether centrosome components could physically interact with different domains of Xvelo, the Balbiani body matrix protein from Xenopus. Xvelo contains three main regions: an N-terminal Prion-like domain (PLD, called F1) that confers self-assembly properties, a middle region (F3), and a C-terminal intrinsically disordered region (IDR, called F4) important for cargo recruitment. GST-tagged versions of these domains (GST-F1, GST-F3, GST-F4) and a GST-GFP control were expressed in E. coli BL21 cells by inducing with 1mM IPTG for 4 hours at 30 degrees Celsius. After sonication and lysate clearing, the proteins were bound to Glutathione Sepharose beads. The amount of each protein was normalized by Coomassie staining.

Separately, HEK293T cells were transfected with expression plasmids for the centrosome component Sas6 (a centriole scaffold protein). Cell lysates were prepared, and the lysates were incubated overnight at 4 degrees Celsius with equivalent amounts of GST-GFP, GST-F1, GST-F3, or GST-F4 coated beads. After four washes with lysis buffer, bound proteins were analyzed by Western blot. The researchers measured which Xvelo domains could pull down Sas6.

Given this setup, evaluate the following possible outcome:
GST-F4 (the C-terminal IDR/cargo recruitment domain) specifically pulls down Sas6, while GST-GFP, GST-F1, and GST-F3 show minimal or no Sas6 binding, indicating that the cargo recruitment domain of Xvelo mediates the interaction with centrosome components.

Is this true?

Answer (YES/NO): NO